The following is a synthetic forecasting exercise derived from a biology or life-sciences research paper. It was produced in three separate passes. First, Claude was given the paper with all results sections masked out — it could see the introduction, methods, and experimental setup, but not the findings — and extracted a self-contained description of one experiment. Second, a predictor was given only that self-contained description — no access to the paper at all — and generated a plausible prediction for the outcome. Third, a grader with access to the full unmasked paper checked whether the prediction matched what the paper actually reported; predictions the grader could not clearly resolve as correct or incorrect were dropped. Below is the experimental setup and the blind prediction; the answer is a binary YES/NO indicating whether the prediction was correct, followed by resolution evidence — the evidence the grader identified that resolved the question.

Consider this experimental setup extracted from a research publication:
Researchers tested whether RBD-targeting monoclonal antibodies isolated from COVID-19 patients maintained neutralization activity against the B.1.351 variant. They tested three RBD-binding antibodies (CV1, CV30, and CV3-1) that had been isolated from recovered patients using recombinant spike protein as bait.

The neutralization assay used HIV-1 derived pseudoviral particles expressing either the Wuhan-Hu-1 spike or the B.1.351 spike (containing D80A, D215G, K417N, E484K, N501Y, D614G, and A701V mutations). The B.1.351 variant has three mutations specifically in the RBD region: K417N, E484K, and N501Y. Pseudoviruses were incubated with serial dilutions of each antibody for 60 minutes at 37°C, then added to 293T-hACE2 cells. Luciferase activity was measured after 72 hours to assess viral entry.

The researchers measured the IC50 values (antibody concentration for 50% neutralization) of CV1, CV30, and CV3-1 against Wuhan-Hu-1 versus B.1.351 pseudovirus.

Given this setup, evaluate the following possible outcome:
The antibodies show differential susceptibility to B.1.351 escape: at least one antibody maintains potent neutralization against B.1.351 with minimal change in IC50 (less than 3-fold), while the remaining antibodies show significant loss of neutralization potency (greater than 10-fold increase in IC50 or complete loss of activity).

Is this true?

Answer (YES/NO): NO